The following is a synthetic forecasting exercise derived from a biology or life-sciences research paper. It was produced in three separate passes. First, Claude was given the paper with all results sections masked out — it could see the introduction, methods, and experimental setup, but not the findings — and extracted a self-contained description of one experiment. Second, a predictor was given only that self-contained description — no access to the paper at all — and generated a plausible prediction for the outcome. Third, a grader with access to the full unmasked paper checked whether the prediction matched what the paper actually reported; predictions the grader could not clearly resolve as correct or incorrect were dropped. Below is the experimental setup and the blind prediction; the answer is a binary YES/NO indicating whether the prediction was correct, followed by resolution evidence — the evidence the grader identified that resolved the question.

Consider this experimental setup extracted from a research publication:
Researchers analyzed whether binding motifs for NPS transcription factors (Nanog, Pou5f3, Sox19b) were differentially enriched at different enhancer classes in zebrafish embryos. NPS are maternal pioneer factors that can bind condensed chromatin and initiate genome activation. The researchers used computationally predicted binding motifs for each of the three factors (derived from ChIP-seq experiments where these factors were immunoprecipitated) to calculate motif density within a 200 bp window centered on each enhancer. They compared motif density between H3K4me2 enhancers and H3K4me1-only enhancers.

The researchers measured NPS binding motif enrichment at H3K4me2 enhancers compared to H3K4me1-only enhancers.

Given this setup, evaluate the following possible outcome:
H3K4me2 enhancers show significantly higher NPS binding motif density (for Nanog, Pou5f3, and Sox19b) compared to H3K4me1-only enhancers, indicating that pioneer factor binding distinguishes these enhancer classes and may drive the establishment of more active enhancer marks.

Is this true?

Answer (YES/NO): NO